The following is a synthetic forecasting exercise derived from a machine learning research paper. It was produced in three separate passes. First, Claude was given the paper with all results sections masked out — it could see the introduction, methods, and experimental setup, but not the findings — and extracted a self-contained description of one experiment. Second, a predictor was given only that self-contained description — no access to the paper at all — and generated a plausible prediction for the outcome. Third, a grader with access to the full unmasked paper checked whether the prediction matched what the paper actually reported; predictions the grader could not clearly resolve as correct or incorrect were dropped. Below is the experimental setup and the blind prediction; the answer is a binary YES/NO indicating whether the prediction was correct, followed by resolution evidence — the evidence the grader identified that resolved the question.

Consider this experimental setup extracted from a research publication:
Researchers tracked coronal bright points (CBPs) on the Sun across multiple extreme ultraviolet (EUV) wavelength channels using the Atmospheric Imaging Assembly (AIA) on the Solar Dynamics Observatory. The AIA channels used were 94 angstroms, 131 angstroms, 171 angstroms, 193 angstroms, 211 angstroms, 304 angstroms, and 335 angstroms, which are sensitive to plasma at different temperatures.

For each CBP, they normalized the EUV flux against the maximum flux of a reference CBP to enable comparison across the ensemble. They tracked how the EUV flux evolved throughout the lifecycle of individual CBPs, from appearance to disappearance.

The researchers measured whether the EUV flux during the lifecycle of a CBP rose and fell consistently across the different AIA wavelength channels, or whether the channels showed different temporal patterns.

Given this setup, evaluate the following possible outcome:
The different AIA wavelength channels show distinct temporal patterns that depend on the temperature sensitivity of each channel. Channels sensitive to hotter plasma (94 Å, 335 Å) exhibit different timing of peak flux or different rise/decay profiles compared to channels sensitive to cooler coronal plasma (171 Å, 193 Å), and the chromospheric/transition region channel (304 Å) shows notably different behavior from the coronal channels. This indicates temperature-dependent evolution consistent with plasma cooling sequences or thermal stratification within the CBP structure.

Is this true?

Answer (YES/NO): NO